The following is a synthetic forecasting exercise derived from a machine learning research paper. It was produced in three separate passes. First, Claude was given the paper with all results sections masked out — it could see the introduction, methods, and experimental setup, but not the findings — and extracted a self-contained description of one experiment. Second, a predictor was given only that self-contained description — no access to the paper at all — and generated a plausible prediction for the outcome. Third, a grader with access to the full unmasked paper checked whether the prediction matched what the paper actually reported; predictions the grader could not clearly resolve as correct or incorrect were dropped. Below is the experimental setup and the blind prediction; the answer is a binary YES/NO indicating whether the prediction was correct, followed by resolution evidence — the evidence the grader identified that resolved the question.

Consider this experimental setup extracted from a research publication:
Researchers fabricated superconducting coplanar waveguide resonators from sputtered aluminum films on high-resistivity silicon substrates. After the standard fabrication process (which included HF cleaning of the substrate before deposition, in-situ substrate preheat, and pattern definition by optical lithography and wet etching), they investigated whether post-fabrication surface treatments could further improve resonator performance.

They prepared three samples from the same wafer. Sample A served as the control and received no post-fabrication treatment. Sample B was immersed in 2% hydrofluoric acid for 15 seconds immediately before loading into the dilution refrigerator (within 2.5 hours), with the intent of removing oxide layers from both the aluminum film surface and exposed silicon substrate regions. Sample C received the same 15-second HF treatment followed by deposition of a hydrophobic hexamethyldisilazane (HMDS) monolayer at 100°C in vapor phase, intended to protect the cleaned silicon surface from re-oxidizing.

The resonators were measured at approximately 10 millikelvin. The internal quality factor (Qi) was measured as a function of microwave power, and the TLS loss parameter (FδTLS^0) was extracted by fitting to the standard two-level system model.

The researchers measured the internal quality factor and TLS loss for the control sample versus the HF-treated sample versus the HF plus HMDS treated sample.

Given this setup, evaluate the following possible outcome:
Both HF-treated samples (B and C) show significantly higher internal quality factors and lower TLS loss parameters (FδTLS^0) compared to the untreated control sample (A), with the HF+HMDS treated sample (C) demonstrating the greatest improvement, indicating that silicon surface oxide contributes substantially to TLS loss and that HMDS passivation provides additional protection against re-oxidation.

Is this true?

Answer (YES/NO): NO